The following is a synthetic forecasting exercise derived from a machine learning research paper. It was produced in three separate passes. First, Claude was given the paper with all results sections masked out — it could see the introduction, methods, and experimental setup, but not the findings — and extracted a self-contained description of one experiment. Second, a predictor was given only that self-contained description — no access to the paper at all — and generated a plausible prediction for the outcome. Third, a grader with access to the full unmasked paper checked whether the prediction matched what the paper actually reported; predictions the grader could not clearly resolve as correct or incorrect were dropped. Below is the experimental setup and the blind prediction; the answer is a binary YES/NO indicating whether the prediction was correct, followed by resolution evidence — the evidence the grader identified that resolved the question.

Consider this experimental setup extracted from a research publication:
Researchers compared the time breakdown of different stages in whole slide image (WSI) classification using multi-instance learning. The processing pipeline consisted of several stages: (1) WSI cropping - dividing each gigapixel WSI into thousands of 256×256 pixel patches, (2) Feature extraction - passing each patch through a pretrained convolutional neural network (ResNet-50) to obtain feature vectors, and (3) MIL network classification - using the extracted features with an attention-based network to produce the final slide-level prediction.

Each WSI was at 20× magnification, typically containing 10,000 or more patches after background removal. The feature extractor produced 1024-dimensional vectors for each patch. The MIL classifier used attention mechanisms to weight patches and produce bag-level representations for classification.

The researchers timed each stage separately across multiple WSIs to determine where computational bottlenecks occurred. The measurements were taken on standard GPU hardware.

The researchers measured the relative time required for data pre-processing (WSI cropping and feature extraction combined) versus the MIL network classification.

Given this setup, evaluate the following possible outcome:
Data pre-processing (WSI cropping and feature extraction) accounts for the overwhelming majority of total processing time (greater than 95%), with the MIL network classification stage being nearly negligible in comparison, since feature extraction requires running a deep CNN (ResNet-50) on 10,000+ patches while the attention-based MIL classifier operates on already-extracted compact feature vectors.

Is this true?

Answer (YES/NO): YES